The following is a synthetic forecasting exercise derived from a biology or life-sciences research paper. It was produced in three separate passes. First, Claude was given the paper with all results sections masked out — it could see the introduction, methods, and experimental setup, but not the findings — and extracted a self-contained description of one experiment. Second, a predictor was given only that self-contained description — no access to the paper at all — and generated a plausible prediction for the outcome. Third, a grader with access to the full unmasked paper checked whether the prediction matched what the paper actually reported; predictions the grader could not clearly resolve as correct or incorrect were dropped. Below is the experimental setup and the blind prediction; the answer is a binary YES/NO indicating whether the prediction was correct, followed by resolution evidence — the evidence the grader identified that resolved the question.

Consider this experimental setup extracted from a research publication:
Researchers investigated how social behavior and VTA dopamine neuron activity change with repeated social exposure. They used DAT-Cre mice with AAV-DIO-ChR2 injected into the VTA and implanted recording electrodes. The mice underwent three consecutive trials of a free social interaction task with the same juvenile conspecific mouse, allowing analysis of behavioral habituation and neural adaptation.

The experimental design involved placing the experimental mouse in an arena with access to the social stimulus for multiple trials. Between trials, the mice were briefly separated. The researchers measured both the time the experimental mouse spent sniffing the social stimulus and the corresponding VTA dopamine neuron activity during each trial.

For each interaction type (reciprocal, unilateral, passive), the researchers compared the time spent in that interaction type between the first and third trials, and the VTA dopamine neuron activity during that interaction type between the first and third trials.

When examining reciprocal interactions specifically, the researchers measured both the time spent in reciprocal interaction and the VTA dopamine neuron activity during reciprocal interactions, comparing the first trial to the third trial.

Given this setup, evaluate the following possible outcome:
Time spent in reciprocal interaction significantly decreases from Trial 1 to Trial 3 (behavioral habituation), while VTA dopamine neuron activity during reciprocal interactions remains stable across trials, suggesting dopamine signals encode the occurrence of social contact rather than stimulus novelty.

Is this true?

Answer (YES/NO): YES